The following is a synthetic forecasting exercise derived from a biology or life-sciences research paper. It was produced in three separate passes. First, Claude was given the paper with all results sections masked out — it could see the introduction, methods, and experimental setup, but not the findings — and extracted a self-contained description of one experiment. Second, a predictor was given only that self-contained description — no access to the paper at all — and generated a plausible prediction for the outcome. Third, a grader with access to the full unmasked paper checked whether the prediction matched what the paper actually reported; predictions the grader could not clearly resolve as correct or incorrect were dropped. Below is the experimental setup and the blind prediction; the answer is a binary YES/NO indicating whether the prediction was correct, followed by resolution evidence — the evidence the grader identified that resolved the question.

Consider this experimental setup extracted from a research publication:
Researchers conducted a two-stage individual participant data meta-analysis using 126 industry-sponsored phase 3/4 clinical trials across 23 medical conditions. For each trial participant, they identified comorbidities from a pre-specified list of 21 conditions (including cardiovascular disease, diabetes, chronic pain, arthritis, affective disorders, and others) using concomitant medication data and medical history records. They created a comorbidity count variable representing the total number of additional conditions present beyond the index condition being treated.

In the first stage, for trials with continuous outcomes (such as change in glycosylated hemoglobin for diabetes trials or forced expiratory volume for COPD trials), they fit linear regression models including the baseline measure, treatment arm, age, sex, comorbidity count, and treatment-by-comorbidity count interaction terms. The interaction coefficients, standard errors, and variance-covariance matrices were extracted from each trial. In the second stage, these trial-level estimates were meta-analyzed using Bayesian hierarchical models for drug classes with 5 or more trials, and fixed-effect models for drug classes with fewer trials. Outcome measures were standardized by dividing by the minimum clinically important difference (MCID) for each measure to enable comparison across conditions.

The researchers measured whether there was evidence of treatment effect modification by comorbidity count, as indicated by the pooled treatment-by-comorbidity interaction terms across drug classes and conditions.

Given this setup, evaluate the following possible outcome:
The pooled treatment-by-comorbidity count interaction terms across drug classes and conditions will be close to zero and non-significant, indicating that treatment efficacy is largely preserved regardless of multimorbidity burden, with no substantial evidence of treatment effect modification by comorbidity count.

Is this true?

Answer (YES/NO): YES